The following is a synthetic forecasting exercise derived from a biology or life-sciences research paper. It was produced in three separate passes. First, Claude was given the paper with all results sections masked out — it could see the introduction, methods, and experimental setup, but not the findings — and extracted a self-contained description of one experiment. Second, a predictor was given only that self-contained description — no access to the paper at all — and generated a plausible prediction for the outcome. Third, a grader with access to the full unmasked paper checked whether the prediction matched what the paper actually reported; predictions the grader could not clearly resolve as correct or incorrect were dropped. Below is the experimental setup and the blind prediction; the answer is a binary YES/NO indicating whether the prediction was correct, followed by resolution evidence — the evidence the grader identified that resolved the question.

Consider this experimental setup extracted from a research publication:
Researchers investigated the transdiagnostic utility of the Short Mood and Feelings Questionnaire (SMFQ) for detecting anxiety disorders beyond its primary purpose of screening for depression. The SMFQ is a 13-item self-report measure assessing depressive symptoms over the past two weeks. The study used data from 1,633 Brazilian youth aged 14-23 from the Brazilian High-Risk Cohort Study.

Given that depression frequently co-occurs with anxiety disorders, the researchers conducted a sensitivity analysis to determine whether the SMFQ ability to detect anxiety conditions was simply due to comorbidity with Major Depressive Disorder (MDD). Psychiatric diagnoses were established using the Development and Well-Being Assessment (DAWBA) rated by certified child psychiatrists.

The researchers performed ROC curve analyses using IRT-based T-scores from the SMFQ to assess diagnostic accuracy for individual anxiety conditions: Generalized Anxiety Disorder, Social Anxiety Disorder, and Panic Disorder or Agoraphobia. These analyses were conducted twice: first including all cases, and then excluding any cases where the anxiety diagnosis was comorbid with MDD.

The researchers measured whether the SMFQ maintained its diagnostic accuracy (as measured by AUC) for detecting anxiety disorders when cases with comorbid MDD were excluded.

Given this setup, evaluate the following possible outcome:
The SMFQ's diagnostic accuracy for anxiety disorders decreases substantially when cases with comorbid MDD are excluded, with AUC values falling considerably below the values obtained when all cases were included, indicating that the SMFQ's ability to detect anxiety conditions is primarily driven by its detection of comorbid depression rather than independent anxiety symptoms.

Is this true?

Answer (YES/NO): NO